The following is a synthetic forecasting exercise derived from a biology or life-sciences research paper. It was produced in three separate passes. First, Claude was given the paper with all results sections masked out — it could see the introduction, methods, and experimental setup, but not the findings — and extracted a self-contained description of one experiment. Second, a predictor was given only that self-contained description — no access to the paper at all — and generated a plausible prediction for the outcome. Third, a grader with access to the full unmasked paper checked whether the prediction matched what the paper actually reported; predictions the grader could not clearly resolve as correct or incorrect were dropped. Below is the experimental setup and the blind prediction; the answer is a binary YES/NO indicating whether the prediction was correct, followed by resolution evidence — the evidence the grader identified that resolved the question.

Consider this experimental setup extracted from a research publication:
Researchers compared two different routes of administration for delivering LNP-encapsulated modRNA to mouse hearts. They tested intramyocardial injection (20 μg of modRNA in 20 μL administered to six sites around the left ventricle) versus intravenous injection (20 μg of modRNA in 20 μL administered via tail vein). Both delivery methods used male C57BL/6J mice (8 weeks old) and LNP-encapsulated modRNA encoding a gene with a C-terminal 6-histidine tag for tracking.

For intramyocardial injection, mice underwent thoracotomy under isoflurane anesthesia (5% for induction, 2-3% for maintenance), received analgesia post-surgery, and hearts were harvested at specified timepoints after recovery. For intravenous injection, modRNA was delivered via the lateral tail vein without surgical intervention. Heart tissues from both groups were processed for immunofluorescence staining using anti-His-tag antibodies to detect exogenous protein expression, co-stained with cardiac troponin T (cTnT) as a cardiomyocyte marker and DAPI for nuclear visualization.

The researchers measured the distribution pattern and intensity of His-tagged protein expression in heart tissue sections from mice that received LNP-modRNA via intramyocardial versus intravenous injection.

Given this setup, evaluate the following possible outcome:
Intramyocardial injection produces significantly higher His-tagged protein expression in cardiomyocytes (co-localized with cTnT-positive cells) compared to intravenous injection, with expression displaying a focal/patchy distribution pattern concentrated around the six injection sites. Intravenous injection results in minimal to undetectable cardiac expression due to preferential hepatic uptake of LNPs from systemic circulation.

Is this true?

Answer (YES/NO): NO